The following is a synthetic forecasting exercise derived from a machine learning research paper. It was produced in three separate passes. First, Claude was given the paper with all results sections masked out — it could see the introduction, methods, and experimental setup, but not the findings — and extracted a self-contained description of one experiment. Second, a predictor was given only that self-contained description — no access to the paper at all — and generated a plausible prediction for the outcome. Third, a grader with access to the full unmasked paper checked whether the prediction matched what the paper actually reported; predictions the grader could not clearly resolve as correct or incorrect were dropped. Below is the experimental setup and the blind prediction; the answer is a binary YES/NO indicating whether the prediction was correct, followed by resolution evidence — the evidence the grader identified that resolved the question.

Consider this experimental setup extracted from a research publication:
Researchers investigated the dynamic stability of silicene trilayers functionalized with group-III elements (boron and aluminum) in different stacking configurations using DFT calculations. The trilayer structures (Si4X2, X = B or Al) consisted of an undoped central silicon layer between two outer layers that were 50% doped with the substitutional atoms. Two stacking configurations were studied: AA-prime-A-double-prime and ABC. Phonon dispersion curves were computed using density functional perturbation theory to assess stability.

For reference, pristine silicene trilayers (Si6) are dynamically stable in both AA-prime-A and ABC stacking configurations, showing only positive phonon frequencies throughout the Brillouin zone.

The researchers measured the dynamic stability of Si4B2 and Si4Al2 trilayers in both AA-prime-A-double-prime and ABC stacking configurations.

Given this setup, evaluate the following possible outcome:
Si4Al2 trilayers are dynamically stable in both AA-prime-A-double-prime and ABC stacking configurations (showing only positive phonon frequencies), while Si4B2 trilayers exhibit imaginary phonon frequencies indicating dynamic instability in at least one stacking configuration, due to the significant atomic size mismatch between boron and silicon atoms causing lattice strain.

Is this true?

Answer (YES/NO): NO